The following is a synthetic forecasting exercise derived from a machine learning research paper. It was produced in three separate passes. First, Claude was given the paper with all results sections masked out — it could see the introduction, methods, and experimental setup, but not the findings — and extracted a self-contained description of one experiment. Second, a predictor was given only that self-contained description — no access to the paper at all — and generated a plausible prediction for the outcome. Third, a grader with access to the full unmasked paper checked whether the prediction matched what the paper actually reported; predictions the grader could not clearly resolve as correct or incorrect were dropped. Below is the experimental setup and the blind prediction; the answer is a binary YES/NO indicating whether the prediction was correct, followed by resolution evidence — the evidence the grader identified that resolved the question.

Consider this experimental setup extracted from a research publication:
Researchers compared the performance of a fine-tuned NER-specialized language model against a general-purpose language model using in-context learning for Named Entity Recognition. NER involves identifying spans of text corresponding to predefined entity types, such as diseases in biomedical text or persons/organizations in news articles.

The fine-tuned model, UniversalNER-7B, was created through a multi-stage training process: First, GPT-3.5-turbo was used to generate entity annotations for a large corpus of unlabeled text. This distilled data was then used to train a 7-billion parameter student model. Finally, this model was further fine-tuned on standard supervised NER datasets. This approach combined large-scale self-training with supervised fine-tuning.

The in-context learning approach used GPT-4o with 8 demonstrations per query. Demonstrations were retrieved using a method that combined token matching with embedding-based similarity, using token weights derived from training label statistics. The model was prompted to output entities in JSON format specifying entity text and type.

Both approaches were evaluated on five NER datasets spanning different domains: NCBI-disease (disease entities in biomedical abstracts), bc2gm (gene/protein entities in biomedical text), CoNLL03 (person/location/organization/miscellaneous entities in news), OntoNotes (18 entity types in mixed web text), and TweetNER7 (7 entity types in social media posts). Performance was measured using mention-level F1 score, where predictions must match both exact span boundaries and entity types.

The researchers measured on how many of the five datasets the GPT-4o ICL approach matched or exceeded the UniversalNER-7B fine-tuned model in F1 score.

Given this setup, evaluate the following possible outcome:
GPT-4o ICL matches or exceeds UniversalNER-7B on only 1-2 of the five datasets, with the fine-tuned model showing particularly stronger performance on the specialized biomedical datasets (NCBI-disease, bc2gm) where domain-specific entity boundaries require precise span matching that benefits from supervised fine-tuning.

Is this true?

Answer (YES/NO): YES